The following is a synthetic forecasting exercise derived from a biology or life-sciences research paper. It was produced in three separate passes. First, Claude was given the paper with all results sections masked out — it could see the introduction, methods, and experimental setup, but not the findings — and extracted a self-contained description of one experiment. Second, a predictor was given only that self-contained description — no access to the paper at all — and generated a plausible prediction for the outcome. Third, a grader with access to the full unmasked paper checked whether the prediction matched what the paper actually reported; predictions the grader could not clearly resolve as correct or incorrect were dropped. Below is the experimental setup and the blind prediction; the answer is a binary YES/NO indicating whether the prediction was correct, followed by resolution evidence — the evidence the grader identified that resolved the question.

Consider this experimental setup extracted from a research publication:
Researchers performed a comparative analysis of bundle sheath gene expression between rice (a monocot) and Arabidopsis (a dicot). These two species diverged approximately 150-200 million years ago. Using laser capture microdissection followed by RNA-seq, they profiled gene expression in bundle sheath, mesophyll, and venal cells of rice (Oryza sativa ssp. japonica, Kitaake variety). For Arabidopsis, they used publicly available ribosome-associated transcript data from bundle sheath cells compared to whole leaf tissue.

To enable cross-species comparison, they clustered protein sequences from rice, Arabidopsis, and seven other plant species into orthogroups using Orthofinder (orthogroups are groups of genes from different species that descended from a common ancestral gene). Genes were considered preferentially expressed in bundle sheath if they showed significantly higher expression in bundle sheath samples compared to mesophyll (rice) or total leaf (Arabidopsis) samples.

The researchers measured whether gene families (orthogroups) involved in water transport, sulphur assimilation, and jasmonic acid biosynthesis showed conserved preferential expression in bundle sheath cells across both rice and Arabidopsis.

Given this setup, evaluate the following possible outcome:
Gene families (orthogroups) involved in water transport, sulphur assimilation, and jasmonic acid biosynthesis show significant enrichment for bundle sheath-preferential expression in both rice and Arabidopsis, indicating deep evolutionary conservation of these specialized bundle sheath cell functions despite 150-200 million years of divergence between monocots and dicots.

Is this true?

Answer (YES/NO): YES